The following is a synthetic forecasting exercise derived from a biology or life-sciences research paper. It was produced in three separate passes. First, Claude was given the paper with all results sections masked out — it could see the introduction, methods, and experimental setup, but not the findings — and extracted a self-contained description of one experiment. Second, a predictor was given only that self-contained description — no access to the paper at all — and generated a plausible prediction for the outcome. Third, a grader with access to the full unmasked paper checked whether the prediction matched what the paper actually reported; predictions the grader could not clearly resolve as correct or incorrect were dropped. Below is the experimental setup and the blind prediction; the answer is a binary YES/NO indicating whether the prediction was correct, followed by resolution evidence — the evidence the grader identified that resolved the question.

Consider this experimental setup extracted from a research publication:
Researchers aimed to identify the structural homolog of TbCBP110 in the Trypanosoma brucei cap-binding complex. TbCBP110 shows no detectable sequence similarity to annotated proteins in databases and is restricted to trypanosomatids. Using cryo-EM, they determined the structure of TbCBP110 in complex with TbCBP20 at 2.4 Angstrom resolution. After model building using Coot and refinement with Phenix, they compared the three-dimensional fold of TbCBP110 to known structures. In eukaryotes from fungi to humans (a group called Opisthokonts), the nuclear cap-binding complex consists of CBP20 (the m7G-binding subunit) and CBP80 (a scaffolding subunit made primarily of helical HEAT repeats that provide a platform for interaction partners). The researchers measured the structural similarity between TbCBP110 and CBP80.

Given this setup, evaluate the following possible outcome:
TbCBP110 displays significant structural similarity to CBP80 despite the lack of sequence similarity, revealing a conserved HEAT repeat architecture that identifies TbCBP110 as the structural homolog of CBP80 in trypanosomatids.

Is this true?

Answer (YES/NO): YES